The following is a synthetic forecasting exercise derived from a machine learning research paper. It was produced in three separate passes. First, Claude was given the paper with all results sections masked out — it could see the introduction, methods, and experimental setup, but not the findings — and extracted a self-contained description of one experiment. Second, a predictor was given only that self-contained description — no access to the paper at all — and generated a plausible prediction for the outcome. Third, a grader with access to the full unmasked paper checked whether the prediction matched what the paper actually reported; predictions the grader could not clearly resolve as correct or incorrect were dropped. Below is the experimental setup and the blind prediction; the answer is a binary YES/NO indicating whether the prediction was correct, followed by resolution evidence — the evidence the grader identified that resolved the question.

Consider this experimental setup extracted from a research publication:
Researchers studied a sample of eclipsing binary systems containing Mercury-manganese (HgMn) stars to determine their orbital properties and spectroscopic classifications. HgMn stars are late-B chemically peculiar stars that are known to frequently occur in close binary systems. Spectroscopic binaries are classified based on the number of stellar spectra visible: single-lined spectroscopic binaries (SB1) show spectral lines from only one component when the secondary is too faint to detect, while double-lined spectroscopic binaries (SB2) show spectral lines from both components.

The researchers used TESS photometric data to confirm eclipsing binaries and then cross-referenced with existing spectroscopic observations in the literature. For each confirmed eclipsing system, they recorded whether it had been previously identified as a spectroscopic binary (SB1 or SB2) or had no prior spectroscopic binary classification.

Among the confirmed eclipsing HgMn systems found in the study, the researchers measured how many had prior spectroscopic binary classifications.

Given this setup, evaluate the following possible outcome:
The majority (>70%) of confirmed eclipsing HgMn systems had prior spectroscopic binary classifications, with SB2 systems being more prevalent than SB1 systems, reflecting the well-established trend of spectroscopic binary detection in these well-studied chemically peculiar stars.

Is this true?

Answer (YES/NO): NO